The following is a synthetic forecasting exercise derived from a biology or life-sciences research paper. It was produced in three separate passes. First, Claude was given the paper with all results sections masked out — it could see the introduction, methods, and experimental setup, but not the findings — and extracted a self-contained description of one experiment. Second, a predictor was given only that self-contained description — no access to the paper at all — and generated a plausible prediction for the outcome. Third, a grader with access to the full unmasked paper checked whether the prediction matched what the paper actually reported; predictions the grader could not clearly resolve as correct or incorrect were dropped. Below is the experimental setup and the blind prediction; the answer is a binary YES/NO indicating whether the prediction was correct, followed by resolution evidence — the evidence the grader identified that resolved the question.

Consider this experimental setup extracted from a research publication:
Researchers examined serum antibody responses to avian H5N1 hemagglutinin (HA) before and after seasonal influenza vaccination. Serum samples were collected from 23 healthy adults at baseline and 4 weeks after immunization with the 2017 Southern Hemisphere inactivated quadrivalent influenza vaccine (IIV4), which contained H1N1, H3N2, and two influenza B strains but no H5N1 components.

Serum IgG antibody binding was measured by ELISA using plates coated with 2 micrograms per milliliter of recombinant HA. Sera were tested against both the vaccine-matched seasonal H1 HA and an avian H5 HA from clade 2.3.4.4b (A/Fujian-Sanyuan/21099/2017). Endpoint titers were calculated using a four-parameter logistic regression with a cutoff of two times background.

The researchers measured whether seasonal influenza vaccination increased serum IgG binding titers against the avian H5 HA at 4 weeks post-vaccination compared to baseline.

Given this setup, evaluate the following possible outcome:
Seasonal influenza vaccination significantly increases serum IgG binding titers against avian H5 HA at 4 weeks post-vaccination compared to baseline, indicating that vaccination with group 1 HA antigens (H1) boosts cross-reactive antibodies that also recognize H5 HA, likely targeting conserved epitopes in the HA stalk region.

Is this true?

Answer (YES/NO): NO